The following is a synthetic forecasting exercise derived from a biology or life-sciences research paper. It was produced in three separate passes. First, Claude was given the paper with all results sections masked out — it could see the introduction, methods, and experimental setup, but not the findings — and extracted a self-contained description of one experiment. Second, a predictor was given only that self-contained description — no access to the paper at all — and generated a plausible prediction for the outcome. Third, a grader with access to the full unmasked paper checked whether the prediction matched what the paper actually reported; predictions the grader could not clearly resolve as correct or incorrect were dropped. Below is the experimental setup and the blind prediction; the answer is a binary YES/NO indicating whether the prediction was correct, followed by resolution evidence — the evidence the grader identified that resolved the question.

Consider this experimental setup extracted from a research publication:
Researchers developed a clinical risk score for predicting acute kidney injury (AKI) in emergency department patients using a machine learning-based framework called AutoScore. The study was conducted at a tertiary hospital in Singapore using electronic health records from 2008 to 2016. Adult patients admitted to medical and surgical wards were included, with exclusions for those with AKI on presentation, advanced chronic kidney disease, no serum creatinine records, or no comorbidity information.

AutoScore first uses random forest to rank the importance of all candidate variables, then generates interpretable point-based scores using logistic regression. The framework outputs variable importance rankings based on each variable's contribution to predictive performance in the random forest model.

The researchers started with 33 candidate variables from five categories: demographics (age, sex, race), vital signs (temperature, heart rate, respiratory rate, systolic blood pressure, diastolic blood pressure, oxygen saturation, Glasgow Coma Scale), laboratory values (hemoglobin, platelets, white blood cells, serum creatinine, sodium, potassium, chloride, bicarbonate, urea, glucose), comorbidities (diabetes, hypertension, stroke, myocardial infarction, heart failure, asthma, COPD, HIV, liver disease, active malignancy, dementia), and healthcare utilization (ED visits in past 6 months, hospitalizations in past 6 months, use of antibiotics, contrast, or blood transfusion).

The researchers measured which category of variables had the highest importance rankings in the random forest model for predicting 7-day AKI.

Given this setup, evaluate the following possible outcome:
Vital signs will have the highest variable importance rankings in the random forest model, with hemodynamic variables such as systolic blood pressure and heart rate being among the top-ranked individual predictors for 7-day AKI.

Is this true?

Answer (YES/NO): NO